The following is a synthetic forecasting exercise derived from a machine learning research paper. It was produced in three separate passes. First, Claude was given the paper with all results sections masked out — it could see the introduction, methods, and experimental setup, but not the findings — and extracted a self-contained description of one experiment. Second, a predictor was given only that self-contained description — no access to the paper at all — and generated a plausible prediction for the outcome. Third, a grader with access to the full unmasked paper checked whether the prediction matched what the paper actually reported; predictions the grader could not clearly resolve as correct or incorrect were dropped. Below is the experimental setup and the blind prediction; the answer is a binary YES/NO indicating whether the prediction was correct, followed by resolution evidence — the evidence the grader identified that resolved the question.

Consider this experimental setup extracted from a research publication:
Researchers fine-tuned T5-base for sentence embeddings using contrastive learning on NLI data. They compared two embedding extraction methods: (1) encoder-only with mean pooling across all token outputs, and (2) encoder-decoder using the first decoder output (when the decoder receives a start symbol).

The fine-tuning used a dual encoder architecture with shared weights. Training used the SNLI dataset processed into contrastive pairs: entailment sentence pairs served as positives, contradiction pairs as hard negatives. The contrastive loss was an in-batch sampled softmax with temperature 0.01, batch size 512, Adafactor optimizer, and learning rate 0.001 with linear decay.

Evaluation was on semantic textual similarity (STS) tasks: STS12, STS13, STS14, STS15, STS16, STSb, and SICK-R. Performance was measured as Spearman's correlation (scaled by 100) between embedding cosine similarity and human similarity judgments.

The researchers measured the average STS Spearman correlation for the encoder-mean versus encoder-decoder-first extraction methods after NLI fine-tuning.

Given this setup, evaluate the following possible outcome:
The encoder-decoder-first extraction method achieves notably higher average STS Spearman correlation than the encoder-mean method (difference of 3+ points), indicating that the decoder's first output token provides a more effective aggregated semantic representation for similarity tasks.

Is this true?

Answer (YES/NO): NO